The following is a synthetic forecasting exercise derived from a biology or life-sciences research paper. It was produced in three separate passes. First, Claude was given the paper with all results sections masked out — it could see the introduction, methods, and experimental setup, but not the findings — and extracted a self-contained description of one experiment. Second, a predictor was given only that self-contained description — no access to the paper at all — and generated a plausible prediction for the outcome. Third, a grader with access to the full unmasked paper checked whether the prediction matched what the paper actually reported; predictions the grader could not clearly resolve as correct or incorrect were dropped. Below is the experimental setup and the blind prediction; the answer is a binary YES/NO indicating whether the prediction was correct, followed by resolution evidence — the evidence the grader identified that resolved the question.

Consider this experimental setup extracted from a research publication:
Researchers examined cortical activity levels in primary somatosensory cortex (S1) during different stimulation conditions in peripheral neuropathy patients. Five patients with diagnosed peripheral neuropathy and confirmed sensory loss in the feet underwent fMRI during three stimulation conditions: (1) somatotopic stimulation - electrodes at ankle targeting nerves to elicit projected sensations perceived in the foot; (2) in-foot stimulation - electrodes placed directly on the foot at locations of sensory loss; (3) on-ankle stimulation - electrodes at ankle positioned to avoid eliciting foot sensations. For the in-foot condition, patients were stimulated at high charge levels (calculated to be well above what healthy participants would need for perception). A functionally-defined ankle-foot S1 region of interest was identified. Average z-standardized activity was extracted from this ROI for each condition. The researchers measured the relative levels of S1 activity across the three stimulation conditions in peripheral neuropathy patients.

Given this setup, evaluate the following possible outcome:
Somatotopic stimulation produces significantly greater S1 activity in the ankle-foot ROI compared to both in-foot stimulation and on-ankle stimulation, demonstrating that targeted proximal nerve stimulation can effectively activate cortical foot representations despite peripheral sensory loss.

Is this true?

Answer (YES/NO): NO